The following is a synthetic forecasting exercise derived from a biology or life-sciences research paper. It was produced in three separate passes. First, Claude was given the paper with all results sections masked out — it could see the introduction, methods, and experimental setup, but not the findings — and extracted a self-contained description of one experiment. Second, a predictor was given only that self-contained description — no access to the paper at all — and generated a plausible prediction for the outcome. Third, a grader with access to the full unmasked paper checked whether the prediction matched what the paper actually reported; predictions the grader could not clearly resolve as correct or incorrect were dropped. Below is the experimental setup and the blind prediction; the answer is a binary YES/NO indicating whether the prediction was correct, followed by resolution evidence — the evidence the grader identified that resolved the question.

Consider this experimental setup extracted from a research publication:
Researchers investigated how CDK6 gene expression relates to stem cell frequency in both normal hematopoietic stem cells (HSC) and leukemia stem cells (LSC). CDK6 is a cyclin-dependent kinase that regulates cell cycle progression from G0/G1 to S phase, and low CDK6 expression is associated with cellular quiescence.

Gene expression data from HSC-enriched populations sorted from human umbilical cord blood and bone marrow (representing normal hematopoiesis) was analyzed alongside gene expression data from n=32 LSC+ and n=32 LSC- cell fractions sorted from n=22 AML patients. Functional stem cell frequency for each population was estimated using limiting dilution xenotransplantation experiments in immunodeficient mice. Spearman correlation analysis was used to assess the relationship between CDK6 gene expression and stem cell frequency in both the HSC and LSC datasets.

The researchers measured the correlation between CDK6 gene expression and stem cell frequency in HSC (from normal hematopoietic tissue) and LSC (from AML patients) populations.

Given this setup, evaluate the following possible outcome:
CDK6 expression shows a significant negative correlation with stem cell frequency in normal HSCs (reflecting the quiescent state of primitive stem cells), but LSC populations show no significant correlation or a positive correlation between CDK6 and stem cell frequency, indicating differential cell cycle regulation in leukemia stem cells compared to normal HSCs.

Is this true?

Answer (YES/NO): YES